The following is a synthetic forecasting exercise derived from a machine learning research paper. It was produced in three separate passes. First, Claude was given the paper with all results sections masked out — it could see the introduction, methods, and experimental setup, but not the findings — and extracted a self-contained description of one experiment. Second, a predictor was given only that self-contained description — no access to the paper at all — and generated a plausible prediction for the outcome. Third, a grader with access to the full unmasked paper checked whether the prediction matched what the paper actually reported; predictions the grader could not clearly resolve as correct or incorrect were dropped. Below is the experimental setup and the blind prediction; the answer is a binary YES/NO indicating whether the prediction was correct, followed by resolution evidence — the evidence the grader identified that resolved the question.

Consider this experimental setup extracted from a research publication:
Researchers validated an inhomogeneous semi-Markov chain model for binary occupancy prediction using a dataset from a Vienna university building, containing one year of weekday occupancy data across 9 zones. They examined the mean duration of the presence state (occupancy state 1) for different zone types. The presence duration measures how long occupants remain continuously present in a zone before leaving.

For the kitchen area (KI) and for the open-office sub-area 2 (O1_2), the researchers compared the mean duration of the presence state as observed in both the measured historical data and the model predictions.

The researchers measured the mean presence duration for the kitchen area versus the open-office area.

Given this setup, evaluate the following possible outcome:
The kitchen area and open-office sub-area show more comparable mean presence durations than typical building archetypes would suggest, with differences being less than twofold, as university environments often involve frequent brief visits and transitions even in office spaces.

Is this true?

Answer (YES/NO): NO